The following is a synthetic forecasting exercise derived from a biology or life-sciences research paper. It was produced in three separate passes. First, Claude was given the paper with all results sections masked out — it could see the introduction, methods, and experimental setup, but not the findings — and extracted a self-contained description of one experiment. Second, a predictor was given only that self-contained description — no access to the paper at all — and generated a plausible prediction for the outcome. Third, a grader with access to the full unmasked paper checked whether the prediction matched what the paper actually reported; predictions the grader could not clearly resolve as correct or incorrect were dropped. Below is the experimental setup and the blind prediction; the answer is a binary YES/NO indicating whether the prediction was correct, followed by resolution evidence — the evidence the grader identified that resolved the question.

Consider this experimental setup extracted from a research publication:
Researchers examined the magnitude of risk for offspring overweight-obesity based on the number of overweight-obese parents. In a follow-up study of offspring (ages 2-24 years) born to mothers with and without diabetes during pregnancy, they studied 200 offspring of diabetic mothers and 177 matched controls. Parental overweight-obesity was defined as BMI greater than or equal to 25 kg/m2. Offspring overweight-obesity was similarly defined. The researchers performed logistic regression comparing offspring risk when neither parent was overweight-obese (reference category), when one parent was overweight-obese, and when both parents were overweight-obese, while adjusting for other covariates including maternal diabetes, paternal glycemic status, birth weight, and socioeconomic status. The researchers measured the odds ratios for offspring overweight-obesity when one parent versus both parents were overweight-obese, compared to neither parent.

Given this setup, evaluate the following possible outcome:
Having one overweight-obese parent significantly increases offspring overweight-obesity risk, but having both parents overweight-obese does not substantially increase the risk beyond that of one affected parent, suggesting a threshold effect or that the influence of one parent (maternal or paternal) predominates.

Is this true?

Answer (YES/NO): NO